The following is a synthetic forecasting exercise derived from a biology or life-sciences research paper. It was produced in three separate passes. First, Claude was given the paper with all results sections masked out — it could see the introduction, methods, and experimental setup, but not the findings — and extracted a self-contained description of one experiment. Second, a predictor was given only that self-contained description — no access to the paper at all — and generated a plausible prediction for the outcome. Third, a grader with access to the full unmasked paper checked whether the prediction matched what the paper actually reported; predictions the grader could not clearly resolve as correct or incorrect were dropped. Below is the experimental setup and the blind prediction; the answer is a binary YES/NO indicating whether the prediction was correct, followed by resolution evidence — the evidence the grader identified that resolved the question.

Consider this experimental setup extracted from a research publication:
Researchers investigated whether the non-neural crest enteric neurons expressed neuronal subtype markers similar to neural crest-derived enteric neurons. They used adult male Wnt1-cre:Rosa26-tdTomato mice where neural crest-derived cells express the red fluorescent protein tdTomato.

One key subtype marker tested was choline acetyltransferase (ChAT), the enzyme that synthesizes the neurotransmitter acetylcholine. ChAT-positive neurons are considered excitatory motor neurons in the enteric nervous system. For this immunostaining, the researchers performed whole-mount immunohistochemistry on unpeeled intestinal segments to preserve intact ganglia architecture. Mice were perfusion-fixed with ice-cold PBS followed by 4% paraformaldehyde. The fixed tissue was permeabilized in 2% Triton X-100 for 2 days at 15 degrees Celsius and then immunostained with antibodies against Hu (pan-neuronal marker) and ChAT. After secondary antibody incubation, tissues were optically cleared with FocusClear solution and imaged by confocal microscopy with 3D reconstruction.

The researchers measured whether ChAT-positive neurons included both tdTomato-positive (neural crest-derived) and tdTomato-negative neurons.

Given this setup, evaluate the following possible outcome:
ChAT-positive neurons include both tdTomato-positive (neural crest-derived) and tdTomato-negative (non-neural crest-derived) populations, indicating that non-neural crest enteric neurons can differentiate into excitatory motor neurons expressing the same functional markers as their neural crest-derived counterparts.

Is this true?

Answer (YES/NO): YES